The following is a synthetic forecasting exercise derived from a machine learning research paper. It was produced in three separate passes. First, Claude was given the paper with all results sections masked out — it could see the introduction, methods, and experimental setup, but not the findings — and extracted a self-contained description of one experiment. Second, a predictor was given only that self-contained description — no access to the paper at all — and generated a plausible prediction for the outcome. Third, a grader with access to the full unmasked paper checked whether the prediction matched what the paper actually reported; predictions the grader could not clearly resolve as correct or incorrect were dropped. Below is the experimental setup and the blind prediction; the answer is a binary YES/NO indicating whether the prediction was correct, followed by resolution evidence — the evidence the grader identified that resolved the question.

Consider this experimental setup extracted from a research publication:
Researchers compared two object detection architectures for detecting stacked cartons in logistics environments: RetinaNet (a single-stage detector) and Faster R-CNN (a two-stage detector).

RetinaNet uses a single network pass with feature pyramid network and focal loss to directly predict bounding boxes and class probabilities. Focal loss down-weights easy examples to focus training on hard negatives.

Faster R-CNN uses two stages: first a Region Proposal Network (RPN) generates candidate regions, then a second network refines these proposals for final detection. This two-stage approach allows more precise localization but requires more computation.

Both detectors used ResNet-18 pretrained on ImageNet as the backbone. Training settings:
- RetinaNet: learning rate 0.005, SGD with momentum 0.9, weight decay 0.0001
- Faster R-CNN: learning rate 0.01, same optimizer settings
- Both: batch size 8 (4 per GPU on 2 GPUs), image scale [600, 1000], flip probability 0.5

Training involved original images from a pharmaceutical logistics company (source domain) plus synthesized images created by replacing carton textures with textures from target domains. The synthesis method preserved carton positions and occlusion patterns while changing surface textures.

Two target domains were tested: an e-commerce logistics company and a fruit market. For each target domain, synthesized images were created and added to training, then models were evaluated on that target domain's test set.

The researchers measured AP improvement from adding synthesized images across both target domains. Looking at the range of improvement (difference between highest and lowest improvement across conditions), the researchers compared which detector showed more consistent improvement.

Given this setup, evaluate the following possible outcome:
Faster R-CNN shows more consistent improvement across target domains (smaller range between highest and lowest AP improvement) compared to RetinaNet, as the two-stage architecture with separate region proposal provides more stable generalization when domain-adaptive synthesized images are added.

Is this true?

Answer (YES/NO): NO